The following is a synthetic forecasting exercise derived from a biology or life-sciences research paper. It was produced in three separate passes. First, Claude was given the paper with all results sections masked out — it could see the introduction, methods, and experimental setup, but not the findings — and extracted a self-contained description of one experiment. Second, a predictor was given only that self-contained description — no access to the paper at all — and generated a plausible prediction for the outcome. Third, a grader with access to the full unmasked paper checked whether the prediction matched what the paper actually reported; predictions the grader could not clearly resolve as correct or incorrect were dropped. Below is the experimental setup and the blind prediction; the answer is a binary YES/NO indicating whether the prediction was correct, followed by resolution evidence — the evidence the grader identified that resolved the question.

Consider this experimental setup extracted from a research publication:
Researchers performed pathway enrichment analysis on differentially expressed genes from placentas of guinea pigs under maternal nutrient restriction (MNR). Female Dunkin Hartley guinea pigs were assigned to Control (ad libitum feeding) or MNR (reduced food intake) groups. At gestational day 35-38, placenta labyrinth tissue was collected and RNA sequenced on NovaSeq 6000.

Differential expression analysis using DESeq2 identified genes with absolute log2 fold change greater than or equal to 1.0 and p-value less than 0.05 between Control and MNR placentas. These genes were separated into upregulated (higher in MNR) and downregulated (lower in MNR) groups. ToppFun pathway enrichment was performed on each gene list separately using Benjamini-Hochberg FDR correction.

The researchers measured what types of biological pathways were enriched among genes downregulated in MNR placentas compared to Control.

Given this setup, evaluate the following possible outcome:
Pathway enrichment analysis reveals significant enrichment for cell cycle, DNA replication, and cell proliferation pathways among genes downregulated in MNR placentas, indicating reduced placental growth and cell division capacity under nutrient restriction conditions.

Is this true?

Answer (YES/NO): NO